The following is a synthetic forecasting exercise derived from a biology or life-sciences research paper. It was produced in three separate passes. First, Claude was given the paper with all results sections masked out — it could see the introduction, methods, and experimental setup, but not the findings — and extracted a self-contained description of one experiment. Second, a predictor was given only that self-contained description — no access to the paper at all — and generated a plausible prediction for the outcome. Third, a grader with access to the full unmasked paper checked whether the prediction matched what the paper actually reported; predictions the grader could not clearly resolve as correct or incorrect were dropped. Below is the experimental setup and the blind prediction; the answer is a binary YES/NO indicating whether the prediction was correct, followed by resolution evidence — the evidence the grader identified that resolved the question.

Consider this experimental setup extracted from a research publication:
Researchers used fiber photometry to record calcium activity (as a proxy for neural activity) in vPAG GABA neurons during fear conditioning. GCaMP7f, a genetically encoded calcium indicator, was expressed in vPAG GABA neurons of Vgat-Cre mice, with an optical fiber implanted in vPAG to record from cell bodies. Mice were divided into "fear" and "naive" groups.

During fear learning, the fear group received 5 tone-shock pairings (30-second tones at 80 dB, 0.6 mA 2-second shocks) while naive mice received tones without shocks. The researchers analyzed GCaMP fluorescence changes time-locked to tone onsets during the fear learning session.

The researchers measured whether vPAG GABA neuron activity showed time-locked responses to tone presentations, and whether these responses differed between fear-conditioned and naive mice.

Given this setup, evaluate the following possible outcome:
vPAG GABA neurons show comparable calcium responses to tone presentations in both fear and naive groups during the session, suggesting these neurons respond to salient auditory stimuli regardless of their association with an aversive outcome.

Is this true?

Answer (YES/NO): NO